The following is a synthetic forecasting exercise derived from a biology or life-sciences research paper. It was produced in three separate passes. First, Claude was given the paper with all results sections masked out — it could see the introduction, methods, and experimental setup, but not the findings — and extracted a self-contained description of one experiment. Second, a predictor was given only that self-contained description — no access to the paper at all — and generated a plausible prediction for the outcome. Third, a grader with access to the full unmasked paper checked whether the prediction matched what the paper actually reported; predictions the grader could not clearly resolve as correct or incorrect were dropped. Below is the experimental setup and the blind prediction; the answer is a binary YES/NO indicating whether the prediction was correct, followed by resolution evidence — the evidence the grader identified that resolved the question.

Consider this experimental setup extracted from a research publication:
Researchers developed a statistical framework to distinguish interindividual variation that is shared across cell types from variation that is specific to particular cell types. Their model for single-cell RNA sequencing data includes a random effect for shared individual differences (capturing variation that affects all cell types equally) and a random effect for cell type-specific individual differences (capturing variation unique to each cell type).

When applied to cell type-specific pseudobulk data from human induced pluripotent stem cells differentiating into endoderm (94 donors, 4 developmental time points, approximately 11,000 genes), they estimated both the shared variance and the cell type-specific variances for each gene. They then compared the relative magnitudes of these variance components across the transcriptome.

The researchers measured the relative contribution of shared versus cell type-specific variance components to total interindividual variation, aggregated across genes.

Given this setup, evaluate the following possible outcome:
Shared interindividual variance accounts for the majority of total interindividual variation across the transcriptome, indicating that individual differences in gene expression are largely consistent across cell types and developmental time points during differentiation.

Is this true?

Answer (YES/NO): NO